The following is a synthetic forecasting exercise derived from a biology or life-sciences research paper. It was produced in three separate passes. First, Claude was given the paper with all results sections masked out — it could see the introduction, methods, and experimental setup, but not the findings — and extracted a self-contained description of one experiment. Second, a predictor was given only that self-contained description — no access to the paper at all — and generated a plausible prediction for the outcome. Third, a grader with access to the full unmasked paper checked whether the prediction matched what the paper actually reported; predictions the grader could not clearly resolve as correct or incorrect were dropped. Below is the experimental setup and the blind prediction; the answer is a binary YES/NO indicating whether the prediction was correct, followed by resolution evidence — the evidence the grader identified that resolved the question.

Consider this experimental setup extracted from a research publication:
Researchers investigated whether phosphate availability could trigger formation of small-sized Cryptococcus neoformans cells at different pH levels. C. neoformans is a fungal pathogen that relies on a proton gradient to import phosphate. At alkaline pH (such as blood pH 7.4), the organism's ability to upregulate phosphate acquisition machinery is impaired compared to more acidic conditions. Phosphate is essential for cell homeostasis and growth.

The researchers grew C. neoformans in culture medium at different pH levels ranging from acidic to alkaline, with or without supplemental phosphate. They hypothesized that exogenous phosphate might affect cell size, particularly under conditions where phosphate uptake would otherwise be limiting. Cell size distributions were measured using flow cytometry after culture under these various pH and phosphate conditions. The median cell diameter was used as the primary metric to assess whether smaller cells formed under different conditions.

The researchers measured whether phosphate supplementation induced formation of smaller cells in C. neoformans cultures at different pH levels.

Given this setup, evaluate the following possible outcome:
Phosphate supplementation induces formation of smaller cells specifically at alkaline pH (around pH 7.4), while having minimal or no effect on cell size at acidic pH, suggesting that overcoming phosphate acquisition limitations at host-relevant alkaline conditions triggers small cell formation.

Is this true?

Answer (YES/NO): NO